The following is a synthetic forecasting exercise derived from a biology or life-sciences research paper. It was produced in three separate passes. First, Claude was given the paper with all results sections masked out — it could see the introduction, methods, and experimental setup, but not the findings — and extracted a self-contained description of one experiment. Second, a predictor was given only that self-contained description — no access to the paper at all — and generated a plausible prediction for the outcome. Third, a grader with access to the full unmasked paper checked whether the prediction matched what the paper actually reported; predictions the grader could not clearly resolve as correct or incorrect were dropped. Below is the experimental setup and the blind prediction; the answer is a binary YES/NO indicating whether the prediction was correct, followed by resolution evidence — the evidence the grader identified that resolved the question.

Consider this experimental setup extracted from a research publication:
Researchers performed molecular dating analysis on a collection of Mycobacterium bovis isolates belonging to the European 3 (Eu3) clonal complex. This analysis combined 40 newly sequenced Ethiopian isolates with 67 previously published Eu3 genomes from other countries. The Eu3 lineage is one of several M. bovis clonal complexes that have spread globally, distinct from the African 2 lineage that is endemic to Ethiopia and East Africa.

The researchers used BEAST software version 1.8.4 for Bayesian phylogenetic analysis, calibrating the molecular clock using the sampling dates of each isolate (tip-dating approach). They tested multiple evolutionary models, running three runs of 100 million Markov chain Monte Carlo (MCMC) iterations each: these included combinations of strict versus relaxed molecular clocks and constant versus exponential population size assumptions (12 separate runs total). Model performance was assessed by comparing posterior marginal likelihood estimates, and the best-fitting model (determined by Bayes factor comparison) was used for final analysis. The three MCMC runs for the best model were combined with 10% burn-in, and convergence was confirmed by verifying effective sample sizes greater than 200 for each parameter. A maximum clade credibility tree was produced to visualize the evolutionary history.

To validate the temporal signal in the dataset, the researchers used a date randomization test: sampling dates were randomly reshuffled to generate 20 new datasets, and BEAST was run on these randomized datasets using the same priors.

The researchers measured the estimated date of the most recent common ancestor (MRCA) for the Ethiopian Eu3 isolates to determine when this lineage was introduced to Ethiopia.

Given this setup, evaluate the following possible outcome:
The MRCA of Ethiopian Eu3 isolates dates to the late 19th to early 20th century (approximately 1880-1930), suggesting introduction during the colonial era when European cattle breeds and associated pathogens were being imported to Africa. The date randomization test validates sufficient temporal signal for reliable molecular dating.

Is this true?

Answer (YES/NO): NO